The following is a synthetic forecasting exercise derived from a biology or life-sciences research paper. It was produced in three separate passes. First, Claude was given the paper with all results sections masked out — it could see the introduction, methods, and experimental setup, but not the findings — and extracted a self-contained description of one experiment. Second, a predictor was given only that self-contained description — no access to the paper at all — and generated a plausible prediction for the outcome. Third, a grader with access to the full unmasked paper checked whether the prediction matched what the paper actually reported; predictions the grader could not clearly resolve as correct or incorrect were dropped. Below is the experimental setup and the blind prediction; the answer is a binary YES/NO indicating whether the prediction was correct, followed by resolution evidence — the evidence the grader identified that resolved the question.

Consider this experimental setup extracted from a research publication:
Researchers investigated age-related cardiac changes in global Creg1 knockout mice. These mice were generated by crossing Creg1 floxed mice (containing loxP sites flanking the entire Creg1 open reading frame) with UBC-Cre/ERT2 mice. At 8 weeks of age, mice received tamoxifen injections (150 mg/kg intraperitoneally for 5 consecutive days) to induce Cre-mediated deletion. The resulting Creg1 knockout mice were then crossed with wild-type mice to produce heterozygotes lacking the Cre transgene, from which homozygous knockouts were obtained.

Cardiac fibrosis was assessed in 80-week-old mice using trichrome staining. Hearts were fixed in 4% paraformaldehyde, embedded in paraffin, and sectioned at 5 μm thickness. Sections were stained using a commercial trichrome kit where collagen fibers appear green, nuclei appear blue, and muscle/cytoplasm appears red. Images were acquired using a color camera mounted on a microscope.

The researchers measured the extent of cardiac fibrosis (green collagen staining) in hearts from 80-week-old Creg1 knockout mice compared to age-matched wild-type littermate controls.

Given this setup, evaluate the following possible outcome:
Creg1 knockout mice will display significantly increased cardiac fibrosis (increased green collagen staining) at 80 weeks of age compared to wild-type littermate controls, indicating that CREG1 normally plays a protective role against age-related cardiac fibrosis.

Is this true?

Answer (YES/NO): YES